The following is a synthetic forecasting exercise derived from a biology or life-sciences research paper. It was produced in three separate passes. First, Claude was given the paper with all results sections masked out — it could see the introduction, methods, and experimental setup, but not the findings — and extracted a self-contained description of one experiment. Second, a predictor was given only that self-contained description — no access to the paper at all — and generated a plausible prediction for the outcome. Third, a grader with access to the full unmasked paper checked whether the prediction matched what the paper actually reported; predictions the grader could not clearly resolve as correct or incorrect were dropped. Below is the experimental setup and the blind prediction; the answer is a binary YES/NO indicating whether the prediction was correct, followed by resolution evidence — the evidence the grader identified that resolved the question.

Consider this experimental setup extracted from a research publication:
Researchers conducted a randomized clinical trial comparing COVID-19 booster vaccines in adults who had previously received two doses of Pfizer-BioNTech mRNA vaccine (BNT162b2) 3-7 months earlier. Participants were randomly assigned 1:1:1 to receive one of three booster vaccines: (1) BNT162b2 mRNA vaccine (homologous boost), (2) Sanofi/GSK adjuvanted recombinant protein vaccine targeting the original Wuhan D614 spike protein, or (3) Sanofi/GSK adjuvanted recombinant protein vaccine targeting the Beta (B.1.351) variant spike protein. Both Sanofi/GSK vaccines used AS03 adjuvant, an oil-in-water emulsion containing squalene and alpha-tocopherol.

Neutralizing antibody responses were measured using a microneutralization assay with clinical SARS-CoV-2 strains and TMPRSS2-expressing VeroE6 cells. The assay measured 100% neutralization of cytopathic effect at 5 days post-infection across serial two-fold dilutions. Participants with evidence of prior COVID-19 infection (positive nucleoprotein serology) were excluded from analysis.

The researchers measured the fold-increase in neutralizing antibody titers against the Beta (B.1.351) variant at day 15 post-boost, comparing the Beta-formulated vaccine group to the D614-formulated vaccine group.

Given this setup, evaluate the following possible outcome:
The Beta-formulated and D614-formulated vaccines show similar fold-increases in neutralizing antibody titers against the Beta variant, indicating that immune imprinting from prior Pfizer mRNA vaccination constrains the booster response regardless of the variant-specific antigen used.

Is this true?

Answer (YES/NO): NO